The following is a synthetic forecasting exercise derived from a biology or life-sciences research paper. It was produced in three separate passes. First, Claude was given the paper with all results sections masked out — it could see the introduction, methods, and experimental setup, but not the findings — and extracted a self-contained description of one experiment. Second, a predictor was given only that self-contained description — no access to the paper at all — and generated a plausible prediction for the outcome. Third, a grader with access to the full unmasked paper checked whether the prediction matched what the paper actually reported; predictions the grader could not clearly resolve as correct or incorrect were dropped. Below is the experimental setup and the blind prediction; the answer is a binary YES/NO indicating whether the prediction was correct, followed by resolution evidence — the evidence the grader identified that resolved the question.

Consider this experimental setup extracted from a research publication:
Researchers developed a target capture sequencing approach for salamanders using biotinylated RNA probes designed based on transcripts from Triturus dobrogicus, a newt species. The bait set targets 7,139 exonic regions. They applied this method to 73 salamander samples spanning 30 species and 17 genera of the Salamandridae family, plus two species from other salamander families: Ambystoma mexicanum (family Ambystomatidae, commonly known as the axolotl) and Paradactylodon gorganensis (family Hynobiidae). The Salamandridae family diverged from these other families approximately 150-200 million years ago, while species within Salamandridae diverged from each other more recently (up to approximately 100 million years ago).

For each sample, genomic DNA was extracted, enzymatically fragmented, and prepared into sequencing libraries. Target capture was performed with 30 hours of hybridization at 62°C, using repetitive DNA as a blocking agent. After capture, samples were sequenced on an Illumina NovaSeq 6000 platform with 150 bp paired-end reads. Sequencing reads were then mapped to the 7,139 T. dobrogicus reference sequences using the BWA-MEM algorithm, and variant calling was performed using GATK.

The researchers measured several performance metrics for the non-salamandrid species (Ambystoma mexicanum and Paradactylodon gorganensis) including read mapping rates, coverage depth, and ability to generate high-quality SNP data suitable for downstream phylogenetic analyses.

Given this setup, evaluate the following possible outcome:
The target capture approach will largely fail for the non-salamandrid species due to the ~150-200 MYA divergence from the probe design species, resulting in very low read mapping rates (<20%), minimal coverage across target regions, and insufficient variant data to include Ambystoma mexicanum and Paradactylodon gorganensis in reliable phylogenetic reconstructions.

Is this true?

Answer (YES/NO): NO